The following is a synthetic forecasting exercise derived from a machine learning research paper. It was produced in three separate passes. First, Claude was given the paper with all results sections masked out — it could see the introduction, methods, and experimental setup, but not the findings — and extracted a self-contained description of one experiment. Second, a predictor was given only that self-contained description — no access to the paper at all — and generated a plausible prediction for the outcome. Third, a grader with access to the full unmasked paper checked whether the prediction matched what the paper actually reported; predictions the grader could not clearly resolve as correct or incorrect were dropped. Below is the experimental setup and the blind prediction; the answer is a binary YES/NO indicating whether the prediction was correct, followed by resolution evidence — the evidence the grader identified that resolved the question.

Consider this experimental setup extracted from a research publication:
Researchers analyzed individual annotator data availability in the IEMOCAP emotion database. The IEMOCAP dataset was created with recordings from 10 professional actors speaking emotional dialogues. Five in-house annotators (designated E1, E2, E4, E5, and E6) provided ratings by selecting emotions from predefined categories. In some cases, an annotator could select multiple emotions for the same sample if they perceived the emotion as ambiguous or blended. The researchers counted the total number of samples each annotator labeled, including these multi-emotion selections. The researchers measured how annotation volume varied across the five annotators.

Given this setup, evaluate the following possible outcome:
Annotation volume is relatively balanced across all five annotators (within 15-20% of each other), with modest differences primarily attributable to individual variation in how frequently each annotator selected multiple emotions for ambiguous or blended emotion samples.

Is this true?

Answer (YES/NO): NO